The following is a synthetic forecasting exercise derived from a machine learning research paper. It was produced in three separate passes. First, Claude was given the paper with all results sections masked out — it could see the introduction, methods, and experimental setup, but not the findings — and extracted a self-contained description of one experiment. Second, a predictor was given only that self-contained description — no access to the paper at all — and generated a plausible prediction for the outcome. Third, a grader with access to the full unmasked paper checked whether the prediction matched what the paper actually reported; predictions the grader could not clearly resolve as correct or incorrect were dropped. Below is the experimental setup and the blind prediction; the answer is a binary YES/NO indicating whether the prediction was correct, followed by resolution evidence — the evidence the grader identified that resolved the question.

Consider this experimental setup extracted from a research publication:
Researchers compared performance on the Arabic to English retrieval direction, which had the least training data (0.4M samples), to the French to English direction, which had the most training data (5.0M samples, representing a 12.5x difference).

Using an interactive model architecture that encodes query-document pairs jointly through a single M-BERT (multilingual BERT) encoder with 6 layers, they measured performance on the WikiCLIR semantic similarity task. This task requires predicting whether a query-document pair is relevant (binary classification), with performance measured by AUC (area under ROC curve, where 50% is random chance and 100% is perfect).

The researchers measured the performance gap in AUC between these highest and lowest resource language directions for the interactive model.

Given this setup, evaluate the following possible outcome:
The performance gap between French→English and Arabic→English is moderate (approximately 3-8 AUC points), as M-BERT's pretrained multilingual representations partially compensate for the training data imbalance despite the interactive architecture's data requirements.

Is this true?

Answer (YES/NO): YES